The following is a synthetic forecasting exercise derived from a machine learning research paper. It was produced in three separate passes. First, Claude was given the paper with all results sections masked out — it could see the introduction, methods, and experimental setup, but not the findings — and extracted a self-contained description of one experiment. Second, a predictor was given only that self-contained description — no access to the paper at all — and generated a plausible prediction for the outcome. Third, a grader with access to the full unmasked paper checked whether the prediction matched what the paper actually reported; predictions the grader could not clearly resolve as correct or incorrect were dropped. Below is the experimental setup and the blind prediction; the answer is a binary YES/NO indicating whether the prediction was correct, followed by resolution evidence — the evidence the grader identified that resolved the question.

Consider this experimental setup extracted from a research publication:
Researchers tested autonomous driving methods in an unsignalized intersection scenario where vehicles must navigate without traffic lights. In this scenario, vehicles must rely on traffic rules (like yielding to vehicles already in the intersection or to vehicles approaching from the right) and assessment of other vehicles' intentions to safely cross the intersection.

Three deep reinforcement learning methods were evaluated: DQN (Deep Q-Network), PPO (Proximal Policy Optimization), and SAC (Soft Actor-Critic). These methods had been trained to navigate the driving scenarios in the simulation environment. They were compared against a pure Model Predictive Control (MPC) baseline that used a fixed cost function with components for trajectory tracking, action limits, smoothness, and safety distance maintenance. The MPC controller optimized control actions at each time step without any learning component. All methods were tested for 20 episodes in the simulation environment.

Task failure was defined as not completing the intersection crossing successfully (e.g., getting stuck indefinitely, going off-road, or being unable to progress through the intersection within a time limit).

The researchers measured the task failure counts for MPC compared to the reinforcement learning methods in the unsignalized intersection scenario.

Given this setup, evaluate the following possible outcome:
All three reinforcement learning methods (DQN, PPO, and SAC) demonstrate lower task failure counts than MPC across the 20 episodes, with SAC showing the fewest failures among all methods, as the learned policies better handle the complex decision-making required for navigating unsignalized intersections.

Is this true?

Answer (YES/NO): NO